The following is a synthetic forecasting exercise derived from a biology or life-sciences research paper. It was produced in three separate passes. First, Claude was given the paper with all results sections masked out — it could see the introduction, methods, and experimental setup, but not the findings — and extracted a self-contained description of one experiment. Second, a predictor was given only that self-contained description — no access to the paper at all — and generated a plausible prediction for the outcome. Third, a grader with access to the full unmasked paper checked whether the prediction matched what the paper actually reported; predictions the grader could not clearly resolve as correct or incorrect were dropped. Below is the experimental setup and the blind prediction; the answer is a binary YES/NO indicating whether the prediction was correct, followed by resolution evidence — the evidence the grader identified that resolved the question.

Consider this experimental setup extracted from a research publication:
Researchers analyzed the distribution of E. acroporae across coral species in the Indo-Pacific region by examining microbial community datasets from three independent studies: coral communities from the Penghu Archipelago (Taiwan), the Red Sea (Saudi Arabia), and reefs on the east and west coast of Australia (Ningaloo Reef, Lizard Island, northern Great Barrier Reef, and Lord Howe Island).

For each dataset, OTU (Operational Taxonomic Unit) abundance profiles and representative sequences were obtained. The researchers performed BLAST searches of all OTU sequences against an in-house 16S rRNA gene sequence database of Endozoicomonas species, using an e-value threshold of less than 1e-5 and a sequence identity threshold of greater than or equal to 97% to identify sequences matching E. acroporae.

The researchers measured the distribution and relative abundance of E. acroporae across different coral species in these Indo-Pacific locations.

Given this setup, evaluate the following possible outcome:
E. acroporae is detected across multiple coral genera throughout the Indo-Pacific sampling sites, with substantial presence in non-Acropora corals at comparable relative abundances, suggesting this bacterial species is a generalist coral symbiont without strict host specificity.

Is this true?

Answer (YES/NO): NO